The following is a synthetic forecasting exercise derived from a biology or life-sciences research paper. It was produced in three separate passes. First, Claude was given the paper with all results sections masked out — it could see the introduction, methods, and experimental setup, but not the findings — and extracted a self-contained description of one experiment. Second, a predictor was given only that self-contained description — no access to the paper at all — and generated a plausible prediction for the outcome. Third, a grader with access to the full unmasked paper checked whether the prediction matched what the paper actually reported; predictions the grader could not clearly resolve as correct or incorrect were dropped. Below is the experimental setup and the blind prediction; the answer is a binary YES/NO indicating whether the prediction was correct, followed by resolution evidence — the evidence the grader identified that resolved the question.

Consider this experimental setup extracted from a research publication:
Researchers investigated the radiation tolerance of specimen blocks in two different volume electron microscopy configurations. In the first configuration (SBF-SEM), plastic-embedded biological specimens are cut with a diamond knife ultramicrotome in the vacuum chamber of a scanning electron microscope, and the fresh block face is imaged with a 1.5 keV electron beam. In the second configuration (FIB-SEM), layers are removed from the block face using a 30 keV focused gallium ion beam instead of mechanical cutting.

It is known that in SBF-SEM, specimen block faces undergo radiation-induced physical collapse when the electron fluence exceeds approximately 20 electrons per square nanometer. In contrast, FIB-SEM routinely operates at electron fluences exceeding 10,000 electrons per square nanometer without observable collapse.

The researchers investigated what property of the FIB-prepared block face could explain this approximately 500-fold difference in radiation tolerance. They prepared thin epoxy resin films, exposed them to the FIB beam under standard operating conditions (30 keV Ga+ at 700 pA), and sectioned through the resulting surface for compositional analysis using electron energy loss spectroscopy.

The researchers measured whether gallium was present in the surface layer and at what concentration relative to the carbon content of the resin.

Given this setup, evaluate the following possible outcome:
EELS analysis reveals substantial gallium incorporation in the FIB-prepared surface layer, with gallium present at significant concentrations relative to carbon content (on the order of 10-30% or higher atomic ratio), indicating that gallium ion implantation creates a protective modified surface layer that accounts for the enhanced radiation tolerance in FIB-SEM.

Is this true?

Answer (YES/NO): YES